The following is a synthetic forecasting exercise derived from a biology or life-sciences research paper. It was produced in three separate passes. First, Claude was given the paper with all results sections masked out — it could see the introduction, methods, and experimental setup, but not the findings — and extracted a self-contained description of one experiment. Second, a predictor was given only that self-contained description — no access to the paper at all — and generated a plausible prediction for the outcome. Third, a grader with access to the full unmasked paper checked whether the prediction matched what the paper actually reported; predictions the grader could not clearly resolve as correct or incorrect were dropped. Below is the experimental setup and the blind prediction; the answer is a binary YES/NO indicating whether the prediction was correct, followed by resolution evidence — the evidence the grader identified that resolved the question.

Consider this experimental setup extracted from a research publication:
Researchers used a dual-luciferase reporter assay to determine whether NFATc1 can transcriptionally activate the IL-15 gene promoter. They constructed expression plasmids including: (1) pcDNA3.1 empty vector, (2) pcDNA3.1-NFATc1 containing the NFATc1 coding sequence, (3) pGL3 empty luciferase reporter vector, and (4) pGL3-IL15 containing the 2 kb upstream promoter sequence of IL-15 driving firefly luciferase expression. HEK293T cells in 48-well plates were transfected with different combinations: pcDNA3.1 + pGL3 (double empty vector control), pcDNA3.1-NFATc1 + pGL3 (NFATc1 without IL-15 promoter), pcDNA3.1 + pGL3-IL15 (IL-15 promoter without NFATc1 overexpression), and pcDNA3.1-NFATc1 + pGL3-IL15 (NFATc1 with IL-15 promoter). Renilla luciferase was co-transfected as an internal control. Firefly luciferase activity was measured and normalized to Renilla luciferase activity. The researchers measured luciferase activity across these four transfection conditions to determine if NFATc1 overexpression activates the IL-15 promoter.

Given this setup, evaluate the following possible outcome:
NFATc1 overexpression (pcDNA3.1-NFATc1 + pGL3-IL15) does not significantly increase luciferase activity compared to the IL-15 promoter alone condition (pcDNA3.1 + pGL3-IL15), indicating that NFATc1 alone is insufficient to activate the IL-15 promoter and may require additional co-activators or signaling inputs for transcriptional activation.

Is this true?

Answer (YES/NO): NO